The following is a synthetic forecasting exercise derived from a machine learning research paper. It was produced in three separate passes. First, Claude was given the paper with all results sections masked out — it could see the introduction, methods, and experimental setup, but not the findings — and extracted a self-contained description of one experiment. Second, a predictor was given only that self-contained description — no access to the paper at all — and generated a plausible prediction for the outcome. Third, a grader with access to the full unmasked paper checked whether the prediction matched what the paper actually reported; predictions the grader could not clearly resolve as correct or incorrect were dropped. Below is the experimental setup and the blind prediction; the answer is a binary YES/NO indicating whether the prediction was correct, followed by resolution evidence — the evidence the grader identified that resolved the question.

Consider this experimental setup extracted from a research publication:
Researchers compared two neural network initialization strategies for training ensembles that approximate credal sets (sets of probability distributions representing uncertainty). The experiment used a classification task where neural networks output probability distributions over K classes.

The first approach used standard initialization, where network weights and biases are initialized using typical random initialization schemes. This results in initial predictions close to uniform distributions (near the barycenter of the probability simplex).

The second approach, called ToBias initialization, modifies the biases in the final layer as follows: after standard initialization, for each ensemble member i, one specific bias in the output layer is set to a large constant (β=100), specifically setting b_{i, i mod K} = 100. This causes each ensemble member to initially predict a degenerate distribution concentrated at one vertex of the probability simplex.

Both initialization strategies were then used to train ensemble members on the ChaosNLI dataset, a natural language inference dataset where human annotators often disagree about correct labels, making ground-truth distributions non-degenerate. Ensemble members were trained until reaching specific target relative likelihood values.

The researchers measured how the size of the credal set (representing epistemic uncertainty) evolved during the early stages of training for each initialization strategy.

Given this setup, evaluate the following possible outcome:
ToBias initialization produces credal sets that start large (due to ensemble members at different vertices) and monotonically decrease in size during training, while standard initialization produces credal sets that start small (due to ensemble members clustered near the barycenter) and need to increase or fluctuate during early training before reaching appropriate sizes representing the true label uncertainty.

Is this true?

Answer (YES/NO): NO